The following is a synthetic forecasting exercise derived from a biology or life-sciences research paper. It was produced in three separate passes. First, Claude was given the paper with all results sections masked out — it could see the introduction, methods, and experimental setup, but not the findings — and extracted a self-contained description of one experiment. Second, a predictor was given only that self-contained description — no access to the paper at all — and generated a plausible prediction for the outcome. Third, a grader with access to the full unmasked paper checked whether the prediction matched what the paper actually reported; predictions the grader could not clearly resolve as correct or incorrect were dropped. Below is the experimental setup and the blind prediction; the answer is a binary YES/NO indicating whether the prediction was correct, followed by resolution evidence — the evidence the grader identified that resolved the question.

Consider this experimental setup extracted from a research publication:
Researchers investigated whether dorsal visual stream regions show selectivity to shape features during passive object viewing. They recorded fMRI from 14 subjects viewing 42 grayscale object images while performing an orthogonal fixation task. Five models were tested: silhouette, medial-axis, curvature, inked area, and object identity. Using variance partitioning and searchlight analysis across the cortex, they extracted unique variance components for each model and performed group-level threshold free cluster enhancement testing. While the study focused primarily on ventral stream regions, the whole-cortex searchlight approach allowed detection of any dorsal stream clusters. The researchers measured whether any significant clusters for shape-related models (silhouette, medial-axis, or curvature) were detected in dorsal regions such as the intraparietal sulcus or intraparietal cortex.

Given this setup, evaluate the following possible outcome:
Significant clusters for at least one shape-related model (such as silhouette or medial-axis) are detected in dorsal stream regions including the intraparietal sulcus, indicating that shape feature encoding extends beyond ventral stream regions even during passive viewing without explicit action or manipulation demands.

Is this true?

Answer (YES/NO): YES